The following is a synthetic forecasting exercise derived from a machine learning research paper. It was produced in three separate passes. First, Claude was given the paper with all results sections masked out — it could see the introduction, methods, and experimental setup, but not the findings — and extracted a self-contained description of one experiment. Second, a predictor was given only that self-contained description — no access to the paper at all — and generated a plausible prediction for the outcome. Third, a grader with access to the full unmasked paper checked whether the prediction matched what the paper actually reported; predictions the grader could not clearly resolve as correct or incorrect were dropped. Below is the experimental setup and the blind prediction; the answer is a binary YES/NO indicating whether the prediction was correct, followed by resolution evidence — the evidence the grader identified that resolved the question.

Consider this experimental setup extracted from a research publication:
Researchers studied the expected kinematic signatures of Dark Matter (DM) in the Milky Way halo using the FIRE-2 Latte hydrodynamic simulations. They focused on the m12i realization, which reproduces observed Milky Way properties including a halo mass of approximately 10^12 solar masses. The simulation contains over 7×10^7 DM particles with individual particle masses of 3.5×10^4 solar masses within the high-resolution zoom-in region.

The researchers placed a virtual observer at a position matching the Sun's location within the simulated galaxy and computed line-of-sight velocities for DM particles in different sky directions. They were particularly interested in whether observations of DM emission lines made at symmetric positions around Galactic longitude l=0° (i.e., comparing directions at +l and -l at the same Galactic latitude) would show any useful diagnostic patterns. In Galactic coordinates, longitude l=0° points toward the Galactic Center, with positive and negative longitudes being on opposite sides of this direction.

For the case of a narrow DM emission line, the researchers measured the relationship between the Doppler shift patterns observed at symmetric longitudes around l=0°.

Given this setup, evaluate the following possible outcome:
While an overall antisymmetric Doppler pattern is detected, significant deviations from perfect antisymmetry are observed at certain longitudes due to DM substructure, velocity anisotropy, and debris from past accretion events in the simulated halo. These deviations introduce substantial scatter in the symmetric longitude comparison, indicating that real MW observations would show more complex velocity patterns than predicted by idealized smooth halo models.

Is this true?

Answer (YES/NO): NO